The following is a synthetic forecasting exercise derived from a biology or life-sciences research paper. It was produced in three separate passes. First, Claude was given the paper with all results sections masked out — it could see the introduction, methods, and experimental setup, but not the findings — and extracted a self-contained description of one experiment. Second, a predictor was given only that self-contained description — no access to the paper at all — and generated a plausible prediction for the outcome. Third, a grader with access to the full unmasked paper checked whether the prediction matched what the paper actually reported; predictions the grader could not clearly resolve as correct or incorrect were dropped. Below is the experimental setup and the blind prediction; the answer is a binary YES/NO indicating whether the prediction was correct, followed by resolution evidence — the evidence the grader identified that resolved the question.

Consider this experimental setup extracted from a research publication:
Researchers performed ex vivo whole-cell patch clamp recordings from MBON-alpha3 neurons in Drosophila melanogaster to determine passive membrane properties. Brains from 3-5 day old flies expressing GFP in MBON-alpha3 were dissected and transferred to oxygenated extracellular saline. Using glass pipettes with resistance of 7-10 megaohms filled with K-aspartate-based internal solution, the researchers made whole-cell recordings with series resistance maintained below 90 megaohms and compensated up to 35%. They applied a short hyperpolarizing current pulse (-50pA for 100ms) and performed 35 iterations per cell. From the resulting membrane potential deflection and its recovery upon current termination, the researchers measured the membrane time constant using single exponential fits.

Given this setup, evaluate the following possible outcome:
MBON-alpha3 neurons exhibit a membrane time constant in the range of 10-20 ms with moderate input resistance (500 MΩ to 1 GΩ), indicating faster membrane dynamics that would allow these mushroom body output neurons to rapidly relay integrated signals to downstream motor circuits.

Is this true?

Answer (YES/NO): YES